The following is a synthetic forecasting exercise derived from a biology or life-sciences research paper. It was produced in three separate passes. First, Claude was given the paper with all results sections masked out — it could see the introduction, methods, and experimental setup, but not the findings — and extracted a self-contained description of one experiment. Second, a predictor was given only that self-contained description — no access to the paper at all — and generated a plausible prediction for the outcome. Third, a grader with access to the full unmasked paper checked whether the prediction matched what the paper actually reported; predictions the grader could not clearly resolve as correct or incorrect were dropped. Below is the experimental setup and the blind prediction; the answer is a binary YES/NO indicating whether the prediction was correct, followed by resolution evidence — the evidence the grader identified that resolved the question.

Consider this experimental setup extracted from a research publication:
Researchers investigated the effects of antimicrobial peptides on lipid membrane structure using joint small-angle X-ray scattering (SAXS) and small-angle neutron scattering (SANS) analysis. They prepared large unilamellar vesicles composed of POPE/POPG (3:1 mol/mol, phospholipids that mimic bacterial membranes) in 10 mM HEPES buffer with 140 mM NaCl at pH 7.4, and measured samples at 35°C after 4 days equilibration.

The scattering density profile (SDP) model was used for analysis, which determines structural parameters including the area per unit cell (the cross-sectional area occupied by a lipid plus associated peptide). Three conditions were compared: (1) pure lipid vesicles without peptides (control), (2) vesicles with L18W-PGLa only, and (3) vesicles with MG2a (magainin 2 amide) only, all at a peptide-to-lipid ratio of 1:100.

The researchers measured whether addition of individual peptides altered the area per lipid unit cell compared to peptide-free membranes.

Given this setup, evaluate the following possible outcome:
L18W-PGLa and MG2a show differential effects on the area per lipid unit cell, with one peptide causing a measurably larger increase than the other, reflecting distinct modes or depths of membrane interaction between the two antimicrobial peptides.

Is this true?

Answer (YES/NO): YES